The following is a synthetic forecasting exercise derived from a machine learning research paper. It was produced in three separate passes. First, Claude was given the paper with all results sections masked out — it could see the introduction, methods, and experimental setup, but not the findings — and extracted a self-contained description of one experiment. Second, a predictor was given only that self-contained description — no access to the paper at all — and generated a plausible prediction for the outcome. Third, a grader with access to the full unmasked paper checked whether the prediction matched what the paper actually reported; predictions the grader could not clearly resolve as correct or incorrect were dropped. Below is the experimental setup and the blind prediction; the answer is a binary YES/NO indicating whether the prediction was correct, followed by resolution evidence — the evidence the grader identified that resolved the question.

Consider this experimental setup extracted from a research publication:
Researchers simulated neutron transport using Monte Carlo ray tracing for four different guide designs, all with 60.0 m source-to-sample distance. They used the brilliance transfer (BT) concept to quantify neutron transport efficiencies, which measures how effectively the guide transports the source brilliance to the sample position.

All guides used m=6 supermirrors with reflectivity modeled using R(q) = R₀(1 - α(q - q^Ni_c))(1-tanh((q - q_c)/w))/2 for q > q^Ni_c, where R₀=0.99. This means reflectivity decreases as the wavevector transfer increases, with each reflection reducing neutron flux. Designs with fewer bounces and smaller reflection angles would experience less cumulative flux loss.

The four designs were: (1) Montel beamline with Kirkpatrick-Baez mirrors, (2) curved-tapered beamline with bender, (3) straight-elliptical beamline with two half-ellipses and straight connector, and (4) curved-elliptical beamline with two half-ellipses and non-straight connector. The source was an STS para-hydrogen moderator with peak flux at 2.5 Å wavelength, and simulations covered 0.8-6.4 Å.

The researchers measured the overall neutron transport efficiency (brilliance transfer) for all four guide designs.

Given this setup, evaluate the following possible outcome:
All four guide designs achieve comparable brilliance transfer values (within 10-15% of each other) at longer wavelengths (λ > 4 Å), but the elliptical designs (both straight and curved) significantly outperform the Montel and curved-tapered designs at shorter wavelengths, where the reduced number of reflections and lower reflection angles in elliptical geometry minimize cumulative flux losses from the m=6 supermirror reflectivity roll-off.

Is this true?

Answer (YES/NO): NO